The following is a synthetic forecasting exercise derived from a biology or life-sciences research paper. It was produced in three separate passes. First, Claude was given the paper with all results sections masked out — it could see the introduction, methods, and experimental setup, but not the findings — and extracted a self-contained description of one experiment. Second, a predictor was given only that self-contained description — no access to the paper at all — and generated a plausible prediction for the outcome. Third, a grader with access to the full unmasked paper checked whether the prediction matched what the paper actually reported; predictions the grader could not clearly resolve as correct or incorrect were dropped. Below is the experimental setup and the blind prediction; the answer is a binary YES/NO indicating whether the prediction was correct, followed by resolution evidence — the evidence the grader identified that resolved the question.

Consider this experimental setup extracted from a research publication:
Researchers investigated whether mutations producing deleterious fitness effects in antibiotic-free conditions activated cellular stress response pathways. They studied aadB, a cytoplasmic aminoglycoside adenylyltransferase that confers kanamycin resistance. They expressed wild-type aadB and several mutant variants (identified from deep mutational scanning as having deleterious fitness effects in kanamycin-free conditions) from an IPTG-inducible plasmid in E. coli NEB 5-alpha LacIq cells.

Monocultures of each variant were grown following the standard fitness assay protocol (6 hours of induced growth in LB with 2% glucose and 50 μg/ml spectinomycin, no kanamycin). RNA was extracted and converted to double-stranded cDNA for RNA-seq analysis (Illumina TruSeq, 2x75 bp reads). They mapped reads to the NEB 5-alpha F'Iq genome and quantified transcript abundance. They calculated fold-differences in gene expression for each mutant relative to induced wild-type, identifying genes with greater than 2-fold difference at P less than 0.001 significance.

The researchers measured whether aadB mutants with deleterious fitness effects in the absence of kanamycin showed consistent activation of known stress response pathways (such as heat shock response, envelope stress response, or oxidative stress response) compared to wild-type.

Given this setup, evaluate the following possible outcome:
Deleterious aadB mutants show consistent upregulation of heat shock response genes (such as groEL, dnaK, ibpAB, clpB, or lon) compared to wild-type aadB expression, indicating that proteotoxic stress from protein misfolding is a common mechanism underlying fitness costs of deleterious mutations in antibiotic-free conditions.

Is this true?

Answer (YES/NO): NO